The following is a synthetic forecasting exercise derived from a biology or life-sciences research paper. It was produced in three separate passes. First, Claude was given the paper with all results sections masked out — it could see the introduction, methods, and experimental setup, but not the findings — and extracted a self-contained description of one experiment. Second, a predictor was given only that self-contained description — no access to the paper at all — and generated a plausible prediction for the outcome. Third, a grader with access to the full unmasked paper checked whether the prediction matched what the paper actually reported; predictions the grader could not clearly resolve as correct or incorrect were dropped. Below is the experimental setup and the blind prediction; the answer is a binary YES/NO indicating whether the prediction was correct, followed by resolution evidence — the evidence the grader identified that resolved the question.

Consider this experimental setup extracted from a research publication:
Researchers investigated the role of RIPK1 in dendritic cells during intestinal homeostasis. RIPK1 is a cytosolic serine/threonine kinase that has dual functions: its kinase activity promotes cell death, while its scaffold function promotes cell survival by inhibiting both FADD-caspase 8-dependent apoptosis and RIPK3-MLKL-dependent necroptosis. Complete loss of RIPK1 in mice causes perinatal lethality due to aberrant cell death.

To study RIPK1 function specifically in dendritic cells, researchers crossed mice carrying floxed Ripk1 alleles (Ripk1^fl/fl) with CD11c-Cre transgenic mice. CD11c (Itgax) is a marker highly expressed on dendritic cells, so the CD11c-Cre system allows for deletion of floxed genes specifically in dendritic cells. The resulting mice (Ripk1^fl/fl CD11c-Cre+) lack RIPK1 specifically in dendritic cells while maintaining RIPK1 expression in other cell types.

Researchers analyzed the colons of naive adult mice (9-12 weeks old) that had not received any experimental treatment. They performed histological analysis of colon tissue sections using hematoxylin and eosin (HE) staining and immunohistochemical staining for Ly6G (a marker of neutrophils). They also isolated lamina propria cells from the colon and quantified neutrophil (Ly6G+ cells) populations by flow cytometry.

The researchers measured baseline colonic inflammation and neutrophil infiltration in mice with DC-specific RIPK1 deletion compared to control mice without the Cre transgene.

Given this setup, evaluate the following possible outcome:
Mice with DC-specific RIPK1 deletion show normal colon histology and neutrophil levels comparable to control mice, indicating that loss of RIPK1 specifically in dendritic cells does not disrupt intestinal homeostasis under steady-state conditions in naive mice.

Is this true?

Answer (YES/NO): NO